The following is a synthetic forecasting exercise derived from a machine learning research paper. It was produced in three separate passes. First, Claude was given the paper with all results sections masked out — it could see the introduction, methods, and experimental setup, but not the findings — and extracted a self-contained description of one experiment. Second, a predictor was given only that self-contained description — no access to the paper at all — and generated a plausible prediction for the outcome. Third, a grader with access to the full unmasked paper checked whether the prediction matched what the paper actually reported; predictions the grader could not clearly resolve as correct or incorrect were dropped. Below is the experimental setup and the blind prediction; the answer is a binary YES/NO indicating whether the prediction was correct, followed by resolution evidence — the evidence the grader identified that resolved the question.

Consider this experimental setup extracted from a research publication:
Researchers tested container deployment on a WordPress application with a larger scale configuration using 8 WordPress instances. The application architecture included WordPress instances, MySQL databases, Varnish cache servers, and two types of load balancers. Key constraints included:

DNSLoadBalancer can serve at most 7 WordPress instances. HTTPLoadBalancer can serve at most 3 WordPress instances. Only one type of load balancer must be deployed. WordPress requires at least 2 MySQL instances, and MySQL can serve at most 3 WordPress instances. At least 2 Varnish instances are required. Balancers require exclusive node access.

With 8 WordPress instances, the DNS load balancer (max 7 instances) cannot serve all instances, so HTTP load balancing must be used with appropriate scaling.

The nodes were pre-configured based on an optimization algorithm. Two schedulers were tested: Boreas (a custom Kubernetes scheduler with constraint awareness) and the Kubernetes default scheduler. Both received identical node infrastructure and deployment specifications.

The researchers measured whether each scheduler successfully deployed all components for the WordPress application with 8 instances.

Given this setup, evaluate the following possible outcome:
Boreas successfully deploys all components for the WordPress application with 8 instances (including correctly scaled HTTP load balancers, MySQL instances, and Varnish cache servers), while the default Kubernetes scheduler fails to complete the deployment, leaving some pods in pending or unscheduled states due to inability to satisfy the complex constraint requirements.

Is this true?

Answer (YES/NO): YES